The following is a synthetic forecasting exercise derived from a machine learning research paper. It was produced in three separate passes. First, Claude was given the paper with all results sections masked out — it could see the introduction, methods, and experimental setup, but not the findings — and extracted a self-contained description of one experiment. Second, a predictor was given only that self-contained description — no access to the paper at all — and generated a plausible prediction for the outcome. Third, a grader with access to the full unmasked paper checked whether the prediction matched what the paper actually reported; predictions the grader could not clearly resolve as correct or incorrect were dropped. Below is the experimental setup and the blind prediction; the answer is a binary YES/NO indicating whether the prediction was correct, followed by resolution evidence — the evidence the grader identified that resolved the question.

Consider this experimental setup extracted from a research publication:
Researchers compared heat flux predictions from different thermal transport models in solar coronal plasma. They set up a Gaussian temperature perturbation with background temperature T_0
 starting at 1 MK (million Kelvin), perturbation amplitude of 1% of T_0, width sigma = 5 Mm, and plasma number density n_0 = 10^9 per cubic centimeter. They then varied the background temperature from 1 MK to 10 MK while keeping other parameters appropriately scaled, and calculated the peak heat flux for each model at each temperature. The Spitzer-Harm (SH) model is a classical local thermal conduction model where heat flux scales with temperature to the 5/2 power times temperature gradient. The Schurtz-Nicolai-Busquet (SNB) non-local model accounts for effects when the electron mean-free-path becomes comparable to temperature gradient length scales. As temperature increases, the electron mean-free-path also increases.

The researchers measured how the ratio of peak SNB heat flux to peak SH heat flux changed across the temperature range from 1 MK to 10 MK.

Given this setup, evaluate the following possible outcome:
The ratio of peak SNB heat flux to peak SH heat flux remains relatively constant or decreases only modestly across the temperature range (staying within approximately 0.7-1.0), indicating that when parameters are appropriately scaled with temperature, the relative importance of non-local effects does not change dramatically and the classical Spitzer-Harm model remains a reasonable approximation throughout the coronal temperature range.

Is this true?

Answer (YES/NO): NO